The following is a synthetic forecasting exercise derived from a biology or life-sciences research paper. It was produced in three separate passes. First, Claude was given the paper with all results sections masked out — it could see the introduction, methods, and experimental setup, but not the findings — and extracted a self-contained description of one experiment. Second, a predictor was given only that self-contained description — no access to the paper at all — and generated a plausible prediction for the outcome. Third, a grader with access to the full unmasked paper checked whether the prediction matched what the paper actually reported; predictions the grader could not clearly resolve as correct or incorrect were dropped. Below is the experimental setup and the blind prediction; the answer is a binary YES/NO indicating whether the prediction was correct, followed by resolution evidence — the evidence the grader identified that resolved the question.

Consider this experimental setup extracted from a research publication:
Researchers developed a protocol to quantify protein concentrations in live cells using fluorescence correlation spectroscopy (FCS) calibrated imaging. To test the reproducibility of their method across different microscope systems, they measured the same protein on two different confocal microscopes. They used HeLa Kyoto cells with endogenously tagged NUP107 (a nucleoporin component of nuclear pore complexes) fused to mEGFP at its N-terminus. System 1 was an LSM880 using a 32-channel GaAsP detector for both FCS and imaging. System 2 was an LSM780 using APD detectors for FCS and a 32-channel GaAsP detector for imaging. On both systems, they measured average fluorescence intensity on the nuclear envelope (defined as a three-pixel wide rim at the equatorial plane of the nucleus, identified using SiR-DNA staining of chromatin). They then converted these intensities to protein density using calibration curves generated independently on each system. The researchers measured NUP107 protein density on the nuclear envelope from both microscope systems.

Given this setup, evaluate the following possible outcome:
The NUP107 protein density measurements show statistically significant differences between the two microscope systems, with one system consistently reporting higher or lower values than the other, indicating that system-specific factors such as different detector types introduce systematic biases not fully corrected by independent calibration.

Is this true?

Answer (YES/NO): NO